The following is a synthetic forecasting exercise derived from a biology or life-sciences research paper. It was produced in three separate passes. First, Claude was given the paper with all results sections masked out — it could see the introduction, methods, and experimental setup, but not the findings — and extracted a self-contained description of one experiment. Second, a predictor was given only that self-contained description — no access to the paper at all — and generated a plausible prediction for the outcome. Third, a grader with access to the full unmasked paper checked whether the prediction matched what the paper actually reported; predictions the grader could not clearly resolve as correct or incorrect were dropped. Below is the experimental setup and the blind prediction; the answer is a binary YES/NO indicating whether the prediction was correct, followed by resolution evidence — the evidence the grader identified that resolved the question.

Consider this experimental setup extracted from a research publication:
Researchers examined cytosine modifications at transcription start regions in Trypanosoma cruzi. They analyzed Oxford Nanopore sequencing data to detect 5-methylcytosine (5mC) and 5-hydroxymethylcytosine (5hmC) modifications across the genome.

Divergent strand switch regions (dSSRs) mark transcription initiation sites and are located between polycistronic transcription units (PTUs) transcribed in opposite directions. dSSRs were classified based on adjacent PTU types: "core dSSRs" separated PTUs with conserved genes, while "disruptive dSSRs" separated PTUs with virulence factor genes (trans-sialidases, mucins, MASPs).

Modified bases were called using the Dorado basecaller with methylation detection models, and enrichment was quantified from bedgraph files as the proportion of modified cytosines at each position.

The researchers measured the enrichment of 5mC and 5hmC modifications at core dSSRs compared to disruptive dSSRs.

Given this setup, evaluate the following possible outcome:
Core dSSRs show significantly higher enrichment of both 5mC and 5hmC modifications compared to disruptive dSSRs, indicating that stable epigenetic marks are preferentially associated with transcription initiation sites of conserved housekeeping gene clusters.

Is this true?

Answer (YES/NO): NO